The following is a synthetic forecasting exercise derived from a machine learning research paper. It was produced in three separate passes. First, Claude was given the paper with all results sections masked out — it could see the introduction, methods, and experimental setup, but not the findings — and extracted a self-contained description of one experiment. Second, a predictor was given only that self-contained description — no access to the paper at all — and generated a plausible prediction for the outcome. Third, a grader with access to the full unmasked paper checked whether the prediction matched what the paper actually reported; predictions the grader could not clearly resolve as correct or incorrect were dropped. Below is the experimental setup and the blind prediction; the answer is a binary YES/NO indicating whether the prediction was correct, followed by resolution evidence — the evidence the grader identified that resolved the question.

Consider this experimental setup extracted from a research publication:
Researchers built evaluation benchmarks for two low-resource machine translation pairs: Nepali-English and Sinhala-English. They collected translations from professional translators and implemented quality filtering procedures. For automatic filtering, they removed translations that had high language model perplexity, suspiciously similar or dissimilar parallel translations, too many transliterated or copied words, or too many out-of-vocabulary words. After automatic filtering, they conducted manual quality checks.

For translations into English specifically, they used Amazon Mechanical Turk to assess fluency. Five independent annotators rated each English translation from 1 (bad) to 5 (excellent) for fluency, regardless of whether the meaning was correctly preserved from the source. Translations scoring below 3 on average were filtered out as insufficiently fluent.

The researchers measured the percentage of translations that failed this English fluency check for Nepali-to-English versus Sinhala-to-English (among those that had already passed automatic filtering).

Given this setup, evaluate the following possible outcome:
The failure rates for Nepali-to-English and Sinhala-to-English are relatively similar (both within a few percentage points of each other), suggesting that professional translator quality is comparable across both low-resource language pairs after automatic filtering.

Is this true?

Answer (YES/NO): NO